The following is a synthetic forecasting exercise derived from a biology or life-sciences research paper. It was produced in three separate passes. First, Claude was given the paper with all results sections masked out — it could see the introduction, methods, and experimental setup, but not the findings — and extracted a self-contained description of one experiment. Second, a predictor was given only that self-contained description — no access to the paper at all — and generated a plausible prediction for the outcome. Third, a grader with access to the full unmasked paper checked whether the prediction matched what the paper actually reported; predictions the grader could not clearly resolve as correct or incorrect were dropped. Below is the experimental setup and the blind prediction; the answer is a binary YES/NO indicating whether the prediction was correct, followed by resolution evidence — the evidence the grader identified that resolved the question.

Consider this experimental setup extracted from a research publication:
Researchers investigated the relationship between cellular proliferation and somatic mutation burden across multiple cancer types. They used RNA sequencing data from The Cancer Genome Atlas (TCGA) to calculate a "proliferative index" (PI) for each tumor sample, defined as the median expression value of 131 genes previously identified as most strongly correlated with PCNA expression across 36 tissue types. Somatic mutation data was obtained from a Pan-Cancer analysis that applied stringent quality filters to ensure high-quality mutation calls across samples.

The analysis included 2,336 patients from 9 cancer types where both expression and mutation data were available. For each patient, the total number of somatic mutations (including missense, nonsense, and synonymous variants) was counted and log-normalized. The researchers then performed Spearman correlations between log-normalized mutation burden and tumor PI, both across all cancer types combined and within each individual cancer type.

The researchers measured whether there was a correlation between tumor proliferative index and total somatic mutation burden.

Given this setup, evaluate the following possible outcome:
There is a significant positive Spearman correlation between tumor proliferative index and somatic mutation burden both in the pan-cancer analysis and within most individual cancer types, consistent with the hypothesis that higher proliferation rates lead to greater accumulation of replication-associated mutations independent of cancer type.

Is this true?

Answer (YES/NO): YES